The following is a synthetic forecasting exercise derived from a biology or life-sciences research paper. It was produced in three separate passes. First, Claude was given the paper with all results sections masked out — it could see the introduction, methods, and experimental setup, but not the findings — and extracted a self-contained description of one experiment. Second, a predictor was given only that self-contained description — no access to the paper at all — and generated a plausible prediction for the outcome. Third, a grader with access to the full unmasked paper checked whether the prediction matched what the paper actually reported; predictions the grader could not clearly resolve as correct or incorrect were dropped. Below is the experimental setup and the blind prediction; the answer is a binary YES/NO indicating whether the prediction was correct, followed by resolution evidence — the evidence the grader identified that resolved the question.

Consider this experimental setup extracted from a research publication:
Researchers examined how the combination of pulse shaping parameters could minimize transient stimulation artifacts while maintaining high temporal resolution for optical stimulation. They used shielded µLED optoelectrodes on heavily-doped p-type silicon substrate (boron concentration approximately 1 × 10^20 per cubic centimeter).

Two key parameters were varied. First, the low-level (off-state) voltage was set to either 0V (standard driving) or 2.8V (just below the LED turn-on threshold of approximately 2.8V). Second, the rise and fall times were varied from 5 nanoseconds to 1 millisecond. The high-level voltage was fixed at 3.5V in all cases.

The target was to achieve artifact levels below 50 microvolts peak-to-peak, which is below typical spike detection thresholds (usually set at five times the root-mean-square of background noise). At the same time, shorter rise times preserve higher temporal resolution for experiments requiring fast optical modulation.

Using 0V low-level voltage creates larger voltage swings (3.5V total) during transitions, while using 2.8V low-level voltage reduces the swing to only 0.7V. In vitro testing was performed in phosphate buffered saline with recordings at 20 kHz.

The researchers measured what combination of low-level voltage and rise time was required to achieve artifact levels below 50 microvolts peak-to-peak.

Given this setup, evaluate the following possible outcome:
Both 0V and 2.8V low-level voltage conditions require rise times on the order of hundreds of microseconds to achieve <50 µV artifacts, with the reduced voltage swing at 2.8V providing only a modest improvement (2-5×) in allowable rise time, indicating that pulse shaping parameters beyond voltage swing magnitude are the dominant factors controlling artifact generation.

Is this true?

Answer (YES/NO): NO